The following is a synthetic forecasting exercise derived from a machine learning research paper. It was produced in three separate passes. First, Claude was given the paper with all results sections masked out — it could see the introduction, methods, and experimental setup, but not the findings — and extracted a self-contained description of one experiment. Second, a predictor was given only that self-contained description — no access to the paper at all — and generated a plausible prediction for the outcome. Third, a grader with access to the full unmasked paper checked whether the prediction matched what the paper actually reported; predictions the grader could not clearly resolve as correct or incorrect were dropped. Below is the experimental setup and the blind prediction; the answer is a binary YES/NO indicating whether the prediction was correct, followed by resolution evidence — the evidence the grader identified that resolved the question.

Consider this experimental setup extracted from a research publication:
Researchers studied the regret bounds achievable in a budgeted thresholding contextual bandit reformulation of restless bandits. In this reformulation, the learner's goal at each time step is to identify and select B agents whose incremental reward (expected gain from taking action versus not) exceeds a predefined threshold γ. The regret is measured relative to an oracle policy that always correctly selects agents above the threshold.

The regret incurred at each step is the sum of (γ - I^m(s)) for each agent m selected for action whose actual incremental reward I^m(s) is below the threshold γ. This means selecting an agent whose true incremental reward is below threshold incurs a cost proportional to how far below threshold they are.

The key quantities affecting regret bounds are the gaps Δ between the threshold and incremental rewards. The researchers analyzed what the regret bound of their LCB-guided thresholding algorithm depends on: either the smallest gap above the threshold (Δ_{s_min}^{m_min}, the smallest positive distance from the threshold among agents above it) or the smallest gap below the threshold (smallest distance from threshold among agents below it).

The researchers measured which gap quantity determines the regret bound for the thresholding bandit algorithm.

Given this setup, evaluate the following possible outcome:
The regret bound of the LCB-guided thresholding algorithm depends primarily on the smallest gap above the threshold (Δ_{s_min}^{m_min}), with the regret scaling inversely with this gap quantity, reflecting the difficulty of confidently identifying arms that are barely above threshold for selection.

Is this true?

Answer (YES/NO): YES